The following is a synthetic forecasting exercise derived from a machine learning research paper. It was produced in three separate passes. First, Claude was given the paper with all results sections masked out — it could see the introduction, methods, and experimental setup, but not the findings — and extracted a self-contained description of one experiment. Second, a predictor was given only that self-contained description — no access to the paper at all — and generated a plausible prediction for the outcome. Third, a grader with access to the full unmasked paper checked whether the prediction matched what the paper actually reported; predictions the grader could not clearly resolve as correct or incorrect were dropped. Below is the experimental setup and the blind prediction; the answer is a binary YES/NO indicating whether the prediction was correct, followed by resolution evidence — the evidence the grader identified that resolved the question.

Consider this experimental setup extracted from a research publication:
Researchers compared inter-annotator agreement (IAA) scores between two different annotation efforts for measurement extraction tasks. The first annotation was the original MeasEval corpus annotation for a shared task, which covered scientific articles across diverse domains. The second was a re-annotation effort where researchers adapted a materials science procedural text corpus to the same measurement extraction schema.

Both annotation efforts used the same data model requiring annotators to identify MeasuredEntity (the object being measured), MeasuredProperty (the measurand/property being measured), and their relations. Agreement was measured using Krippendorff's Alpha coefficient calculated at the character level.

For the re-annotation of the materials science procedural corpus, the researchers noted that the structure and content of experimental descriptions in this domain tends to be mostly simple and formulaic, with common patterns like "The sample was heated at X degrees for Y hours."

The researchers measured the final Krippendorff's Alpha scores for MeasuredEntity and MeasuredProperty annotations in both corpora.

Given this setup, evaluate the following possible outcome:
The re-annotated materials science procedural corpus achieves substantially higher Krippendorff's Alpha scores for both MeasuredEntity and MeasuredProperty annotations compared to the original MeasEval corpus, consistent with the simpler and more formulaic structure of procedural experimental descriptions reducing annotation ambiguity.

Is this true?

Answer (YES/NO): YES